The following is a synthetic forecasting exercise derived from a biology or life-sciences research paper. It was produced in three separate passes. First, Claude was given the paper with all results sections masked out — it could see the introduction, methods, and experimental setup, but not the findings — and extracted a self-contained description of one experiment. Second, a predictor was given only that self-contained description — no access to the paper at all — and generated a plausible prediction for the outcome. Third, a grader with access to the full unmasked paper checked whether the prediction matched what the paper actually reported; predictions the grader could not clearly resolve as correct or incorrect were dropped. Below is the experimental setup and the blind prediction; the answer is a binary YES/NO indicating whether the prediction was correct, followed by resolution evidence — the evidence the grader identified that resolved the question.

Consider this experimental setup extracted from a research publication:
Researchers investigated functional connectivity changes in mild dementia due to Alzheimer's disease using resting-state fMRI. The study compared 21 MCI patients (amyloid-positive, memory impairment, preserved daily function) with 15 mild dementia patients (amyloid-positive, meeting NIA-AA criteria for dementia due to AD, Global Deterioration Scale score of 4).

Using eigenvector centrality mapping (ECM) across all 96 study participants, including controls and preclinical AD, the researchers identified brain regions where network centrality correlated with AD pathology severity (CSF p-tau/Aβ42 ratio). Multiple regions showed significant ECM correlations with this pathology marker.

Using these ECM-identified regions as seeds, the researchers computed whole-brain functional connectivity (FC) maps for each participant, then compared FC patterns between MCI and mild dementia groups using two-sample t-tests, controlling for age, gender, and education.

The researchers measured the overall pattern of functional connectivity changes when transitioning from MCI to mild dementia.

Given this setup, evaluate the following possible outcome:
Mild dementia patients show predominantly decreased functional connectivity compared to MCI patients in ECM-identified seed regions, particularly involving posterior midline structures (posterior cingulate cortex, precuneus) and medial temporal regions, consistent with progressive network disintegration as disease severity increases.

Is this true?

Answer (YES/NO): NO